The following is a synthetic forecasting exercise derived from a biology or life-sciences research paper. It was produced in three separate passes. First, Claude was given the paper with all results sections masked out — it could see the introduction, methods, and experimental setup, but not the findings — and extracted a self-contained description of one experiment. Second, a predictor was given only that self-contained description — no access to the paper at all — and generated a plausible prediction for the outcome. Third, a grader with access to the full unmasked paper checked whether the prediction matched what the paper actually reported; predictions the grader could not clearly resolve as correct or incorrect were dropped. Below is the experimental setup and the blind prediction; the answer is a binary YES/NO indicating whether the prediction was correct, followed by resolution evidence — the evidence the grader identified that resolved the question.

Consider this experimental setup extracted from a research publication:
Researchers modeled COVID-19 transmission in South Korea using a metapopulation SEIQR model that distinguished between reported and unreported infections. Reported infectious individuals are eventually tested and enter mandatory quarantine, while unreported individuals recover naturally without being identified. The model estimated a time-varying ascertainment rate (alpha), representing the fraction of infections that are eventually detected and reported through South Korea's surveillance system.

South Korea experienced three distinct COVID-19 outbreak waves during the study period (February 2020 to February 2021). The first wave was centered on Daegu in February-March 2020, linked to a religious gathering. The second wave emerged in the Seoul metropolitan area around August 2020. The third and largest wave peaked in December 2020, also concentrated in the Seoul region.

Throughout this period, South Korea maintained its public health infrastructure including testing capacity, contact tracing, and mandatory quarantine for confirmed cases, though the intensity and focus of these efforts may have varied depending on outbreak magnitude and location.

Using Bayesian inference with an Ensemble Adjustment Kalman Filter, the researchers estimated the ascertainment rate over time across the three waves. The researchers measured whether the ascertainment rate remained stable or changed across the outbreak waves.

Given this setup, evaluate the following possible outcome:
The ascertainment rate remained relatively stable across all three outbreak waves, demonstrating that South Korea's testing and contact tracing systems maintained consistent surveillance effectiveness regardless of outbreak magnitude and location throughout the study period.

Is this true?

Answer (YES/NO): NO